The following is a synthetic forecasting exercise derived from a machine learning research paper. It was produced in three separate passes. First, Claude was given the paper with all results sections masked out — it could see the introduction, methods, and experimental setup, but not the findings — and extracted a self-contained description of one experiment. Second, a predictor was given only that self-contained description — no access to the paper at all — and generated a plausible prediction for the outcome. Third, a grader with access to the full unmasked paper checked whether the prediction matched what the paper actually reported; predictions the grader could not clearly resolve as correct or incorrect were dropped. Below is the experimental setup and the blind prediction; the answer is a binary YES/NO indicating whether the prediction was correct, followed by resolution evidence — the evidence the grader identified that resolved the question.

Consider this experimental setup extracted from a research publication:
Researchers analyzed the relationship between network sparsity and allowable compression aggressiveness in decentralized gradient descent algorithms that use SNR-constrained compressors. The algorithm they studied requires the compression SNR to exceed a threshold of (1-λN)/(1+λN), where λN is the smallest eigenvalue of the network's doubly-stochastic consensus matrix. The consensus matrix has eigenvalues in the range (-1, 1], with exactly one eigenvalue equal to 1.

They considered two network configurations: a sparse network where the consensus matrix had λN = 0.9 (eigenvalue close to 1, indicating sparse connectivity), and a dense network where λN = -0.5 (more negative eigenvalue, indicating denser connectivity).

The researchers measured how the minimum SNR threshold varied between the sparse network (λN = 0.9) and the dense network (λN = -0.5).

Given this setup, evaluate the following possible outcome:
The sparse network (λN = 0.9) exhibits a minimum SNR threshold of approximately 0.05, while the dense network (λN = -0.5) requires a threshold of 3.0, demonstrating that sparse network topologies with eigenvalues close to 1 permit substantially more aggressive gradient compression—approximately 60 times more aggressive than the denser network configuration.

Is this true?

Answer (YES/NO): YES